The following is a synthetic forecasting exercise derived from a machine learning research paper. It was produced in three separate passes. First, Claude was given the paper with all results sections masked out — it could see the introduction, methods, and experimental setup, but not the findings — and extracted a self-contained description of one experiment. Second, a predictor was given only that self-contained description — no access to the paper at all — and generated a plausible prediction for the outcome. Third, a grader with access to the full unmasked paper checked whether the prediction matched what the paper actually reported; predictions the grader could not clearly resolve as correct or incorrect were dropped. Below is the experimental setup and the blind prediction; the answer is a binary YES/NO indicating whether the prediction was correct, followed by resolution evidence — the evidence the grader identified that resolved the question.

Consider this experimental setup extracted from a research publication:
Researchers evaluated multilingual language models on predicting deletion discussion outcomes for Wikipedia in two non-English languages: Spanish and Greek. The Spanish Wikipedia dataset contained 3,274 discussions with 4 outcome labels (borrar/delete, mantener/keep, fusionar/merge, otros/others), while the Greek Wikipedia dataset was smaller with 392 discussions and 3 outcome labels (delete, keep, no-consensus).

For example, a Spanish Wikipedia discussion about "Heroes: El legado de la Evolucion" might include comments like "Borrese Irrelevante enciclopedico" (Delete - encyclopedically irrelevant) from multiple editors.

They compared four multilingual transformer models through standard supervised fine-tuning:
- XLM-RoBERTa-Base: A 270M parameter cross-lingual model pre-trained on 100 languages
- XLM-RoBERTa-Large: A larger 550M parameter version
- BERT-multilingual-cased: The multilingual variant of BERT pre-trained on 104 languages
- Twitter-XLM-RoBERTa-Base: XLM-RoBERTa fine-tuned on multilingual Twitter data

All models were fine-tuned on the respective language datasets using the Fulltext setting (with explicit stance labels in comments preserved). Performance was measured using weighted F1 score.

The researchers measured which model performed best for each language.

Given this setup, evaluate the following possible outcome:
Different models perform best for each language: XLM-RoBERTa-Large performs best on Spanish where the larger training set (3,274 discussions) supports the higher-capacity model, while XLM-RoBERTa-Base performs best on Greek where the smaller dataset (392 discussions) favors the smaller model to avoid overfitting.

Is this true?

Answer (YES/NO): NO